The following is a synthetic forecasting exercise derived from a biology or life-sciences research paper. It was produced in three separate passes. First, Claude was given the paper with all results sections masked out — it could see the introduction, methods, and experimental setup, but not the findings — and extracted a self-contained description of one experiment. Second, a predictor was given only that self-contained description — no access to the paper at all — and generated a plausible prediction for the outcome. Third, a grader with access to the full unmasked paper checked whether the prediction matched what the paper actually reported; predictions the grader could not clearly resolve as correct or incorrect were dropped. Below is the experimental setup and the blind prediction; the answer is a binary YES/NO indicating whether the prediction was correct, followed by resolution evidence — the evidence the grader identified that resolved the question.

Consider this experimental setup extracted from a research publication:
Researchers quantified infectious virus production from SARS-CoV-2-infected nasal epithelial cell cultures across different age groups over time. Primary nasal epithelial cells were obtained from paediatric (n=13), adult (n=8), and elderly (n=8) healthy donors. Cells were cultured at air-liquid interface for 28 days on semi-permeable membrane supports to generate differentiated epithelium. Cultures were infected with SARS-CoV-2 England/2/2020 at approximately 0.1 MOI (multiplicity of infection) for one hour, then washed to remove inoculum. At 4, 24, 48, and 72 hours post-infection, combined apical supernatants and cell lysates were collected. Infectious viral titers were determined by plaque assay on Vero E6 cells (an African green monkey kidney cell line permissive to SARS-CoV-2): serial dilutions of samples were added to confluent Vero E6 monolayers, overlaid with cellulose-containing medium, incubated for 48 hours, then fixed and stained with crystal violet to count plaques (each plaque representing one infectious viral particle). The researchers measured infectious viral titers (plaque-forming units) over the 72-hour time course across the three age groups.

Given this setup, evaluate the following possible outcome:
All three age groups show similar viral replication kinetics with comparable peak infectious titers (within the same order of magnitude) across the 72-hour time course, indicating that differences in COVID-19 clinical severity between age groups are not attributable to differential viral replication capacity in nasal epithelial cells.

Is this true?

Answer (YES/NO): NO